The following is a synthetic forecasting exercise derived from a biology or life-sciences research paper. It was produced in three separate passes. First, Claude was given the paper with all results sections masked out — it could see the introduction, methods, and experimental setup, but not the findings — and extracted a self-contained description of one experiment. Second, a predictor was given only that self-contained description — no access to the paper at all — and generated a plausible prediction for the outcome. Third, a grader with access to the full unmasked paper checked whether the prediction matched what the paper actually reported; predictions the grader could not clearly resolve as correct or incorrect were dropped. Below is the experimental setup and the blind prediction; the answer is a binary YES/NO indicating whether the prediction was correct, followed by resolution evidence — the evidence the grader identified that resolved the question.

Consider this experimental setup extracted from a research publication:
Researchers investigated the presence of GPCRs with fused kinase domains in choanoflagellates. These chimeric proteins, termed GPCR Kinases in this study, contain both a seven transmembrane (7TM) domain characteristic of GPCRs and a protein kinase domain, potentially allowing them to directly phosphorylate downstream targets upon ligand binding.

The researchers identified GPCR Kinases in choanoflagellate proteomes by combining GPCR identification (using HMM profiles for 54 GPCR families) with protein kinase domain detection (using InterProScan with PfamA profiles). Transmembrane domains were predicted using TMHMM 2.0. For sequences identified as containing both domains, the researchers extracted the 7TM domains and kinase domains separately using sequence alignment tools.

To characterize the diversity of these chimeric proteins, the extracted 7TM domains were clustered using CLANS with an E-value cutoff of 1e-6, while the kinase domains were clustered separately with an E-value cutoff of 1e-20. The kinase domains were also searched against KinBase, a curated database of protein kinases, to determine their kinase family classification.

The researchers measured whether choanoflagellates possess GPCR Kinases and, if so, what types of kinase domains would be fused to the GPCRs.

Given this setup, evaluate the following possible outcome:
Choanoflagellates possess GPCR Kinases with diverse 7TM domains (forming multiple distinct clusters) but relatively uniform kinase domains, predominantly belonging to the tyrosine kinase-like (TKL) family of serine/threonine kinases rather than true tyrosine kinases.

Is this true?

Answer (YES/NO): NO